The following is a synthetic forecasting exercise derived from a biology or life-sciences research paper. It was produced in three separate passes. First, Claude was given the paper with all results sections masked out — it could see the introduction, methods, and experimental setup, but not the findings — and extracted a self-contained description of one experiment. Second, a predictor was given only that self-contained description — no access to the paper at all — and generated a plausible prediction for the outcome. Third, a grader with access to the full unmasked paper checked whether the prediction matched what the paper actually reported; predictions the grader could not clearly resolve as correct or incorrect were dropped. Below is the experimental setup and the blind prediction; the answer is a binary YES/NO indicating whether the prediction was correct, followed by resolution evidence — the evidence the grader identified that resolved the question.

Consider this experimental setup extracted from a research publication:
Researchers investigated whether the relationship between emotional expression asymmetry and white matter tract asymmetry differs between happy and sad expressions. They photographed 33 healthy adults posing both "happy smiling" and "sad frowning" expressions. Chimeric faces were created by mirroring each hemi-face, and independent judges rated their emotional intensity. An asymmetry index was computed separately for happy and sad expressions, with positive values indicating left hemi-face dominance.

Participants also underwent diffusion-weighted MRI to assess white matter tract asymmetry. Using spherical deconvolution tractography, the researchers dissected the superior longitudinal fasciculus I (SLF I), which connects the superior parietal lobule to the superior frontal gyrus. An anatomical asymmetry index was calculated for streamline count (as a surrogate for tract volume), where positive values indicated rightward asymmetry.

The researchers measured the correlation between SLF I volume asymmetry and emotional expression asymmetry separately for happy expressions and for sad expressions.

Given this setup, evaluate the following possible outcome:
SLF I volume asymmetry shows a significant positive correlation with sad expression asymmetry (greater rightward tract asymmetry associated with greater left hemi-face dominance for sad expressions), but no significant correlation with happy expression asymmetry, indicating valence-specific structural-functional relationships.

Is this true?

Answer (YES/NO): NO